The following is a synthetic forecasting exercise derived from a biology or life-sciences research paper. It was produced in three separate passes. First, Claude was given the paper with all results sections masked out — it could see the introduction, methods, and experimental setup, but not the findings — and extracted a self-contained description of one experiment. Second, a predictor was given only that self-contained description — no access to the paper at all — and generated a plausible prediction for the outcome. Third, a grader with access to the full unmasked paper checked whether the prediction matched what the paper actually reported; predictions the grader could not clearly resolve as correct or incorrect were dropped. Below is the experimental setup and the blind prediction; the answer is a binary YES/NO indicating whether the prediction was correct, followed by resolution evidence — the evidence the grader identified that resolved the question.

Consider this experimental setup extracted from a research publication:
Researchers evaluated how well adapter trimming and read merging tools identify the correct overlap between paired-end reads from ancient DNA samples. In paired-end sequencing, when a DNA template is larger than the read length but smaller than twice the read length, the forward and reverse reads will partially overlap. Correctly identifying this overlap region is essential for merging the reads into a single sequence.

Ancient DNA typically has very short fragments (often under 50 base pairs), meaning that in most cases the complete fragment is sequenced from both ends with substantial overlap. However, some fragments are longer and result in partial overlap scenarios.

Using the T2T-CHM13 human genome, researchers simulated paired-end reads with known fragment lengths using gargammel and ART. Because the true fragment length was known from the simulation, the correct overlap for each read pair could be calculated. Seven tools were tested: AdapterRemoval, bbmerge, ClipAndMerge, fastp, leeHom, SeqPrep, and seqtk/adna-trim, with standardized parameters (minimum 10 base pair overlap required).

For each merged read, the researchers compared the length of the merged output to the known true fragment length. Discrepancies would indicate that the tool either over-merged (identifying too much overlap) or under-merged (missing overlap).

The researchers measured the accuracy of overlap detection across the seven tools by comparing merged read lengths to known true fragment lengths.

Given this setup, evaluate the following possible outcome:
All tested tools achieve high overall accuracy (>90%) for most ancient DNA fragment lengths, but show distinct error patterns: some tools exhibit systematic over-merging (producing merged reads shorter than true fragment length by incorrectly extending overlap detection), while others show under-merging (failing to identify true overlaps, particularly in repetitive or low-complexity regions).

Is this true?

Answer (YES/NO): NO